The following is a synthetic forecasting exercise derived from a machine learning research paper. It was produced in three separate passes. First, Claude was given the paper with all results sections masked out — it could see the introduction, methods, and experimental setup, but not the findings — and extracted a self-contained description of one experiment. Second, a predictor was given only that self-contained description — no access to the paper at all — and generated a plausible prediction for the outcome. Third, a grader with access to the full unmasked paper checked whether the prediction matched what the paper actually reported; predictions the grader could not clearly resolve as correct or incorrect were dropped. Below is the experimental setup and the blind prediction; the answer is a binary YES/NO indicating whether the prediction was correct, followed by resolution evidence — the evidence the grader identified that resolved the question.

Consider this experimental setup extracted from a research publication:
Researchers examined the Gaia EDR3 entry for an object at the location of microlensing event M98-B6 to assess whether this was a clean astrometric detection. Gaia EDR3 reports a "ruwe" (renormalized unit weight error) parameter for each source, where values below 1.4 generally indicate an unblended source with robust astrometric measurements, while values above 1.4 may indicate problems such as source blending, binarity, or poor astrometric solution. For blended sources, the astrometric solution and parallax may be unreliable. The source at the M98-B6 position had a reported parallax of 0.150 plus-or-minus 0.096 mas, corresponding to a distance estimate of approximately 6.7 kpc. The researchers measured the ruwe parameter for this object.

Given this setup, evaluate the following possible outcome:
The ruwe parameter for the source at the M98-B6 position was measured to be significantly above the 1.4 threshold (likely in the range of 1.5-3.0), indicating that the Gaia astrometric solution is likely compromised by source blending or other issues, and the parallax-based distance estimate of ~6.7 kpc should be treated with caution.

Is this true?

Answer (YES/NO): NO